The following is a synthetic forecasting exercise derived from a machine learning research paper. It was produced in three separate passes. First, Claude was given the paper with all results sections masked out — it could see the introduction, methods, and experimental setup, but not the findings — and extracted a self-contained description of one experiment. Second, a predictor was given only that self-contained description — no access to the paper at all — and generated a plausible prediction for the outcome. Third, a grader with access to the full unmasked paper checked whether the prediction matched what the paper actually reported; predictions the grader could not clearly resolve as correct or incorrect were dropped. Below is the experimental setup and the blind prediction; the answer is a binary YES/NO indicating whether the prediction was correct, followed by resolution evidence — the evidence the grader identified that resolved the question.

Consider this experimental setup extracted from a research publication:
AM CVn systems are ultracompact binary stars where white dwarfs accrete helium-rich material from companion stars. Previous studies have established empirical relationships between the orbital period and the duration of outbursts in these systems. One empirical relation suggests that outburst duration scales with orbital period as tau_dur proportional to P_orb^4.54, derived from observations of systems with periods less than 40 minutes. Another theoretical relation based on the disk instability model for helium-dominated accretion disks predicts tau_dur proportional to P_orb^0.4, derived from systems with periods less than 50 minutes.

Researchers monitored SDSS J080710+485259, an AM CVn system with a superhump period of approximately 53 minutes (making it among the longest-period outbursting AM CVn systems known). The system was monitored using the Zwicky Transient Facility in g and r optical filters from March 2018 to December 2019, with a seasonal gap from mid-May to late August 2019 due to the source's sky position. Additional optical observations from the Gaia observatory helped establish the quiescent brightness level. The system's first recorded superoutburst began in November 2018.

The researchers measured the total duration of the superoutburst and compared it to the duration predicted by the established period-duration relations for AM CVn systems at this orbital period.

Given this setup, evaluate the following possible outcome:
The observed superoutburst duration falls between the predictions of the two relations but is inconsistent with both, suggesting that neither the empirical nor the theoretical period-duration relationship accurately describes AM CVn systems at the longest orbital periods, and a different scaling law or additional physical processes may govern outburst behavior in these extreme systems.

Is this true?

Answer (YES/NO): NO